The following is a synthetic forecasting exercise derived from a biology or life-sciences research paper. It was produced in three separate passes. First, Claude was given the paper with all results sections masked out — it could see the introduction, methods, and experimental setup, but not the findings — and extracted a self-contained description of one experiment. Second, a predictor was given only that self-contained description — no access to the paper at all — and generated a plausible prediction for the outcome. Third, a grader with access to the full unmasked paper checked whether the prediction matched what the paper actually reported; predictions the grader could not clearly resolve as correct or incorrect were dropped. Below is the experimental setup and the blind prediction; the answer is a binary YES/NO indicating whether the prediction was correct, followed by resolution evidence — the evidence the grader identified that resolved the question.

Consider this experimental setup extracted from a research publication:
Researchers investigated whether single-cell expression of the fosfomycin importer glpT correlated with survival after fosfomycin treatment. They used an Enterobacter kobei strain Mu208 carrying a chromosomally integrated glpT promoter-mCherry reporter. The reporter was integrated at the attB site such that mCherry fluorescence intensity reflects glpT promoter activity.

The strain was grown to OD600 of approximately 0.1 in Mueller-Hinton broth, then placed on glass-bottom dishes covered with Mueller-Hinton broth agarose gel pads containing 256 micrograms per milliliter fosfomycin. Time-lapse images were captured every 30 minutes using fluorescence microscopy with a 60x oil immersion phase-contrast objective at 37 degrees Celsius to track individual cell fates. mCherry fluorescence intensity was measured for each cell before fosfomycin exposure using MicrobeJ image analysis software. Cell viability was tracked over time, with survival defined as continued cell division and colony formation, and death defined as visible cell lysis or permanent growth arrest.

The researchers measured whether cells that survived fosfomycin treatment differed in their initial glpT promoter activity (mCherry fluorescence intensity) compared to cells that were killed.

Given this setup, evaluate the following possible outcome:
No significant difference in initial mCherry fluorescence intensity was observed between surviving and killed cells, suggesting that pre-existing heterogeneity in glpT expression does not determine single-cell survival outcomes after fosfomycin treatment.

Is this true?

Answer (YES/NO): NO